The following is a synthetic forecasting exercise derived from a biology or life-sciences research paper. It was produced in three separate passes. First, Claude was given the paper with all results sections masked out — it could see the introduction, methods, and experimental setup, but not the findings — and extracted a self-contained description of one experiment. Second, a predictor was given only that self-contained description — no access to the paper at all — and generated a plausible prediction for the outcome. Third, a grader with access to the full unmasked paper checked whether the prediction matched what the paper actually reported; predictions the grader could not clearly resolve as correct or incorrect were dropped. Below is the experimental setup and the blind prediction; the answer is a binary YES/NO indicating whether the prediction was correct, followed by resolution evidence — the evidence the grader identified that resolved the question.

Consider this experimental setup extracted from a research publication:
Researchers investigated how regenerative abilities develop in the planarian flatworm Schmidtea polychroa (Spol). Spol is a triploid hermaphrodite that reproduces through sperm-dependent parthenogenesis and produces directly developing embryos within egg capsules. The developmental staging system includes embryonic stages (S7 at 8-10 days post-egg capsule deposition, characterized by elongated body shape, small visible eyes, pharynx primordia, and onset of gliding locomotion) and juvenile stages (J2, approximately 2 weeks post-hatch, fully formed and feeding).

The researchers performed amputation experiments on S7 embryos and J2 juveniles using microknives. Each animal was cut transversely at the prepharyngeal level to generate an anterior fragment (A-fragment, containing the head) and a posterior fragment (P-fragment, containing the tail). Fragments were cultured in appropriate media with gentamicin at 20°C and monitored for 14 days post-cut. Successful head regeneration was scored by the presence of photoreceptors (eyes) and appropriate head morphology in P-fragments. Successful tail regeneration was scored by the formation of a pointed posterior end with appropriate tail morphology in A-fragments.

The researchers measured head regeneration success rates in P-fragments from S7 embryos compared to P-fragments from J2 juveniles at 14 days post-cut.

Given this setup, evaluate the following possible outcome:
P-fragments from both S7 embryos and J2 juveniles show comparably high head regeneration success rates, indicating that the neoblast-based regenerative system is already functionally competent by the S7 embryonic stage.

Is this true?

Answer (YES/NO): NO